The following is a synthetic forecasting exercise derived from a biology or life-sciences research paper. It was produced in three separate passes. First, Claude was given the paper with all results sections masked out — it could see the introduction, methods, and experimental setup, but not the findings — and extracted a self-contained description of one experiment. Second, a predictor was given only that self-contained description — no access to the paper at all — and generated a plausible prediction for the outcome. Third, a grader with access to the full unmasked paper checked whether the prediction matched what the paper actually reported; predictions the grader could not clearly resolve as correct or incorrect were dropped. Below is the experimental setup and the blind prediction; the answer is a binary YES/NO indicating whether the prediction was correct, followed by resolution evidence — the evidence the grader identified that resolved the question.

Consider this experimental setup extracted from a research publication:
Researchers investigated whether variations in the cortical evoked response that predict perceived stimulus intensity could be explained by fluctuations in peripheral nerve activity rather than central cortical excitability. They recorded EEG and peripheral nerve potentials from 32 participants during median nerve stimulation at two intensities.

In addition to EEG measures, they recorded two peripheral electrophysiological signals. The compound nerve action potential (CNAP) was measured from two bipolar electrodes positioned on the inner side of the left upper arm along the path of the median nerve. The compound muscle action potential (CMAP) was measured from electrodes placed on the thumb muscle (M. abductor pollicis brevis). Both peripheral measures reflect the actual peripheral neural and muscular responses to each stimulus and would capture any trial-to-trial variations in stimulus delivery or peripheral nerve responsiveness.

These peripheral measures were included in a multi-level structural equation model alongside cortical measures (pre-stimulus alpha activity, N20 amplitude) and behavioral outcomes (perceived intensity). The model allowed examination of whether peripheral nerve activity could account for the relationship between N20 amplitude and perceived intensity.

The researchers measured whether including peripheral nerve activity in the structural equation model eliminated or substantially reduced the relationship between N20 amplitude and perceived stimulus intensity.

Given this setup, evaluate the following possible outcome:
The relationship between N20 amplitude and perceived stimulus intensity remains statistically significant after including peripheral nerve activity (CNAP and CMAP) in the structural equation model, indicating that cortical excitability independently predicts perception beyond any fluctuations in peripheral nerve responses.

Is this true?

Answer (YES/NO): YES